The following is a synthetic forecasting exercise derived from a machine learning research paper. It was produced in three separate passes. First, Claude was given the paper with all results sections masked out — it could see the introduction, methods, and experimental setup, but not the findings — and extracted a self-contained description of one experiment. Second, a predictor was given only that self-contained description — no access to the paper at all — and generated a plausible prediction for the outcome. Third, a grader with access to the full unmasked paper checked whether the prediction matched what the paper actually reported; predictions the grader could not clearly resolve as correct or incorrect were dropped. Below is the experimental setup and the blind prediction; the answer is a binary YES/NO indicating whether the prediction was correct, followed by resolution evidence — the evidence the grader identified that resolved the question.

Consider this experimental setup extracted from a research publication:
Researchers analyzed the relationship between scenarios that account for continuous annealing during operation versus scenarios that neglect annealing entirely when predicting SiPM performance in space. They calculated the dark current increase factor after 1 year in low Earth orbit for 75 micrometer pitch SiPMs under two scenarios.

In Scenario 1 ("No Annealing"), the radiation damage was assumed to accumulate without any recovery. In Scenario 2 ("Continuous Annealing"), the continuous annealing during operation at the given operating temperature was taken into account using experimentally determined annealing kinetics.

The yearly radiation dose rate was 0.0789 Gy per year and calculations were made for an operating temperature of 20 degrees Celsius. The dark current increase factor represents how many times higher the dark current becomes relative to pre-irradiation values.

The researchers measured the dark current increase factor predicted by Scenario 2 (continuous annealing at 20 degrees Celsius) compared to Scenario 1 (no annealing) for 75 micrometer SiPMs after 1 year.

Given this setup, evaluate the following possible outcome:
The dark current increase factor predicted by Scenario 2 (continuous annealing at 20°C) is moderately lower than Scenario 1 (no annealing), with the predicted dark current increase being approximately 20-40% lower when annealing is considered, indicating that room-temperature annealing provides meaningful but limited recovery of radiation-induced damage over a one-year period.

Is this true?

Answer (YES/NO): YES